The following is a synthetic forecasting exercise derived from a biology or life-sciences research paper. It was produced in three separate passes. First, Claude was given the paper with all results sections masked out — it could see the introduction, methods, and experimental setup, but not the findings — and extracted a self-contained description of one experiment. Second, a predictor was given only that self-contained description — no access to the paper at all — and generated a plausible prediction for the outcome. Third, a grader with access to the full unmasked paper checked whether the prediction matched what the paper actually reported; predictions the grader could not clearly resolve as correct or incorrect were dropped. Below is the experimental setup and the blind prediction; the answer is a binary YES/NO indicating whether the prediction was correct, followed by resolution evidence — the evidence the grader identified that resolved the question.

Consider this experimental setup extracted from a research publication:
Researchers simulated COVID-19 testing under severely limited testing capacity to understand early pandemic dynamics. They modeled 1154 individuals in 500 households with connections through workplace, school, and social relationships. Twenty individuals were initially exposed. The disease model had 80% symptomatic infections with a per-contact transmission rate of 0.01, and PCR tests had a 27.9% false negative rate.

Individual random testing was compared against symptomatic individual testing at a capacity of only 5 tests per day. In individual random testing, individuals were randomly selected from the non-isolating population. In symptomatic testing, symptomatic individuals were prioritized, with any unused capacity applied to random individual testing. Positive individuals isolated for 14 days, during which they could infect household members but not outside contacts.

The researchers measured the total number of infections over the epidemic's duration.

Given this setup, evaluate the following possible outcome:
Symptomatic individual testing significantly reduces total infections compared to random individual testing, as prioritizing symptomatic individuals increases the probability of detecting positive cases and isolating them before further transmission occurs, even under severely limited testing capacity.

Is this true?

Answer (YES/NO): YES